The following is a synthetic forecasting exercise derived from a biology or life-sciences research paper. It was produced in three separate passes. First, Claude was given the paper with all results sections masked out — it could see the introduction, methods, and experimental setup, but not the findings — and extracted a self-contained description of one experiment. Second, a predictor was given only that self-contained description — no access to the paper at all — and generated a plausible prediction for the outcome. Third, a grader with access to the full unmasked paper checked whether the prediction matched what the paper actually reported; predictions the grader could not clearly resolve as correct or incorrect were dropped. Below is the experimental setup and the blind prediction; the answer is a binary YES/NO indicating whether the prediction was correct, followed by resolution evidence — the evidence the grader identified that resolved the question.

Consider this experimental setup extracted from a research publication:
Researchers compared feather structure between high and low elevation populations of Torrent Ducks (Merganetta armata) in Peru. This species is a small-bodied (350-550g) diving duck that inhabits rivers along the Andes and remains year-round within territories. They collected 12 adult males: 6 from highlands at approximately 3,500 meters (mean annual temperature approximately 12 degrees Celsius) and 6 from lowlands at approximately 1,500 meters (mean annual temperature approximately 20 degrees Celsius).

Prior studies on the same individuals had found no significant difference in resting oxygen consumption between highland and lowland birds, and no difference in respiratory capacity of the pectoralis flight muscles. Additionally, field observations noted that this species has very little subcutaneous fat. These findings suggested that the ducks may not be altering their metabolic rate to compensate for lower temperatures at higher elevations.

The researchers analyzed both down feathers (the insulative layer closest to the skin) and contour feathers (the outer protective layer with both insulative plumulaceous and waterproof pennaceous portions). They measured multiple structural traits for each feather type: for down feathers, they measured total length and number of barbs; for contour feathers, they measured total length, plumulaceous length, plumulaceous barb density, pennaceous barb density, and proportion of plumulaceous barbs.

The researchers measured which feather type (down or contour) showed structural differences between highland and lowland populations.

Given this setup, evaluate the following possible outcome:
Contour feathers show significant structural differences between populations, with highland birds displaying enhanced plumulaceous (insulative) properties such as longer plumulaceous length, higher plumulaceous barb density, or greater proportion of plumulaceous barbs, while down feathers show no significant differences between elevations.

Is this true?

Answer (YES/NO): NO